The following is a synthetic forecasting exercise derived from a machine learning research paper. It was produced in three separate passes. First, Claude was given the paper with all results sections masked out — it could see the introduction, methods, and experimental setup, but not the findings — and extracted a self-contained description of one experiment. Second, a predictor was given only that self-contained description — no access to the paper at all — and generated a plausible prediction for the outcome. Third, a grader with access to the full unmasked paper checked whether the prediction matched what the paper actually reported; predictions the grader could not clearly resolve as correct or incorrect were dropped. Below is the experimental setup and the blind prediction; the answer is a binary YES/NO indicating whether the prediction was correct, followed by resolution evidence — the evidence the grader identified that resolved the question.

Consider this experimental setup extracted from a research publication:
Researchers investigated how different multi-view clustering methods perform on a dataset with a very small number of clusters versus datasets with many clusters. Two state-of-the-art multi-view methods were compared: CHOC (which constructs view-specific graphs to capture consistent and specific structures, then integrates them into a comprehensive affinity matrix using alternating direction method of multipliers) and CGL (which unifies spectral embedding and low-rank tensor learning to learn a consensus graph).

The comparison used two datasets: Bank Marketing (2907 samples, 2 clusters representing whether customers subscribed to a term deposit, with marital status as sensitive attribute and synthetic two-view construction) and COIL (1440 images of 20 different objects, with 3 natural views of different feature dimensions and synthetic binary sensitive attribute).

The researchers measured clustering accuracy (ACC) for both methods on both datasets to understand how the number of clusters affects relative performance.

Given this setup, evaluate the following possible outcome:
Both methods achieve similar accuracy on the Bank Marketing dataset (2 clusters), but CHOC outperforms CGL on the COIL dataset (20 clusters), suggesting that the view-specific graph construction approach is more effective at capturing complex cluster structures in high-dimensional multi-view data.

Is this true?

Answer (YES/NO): NO